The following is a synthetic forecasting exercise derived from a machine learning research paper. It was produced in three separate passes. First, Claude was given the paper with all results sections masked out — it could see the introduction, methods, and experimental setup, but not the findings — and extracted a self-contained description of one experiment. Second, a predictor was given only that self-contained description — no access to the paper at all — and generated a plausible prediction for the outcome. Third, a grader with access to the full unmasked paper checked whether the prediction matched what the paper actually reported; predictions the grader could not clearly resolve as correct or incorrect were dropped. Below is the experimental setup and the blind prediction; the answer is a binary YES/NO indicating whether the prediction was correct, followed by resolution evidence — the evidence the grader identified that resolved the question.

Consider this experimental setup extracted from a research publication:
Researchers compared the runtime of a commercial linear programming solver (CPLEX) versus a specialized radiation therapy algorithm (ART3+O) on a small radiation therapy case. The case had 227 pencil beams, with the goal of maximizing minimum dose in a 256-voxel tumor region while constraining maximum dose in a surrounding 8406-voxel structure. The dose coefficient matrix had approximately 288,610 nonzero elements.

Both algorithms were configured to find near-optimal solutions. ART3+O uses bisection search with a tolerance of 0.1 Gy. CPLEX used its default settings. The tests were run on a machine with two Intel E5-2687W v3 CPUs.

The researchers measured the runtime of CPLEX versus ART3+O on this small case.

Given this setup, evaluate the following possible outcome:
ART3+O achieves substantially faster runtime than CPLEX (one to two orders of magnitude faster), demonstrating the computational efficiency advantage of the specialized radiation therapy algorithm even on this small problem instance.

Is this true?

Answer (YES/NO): NO